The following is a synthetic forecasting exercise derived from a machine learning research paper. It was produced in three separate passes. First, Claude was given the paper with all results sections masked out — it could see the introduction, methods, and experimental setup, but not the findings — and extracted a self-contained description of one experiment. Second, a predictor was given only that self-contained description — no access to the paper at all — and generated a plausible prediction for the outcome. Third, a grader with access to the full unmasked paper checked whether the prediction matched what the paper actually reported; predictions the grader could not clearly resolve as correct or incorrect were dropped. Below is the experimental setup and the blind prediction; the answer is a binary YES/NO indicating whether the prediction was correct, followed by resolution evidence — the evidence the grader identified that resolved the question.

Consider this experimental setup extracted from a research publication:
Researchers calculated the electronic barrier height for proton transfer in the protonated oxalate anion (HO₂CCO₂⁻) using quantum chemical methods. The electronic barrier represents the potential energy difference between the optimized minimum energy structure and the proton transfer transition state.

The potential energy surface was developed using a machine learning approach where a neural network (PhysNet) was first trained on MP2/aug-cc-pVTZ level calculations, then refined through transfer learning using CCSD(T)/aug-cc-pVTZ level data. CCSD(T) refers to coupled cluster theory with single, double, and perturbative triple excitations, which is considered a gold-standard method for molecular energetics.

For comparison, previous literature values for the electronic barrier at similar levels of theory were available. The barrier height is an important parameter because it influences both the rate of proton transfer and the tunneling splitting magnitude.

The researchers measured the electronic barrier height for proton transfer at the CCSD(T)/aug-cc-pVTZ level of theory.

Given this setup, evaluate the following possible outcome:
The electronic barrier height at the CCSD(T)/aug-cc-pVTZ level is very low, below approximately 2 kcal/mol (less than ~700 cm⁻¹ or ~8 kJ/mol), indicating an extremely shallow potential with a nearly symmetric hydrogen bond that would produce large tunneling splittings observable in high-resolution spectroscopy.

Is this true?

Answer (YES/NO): NO